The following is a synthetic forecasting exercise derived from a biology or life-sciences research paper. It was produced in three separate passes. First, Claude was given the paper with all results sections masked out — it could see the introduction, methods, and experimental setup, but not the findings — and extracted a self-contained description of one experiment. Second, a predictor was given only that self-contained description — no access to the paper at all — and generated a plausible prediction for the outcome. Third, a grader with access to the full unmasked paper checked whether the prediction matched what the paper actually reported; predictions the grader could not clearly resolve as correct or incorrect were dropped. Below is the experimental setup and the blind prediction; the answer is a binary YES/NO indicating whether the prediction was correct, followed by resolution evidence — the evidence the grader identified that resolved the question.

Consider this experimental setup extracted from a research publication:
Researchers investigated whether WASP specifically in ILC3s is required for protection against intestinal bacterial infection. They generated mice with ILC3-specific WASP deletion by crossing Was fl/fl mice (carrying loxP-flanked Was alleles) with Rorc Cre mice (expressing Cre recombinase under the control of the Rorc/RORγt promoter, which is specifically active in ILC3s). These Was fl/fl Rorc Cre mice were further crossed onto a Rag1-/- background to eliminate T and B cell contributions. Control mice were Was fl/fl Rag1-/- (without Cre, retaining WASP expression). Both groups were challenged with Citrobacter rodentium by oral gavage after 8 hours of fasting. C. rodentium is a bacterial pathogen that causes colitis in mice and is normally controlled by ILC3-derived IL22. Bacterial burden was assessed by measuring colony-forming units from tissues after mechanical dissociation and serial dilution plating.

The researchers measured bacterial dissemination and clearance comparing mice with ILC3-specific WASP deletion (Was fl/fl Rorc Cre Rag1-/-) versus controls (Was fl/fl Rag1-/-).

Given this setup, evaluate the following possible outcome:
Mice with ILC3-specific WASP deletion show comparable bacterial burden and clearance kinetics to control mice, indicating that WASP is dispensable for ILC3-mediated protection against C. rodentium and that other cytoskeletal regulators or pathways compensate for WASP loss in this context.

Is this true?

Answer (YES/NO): NO